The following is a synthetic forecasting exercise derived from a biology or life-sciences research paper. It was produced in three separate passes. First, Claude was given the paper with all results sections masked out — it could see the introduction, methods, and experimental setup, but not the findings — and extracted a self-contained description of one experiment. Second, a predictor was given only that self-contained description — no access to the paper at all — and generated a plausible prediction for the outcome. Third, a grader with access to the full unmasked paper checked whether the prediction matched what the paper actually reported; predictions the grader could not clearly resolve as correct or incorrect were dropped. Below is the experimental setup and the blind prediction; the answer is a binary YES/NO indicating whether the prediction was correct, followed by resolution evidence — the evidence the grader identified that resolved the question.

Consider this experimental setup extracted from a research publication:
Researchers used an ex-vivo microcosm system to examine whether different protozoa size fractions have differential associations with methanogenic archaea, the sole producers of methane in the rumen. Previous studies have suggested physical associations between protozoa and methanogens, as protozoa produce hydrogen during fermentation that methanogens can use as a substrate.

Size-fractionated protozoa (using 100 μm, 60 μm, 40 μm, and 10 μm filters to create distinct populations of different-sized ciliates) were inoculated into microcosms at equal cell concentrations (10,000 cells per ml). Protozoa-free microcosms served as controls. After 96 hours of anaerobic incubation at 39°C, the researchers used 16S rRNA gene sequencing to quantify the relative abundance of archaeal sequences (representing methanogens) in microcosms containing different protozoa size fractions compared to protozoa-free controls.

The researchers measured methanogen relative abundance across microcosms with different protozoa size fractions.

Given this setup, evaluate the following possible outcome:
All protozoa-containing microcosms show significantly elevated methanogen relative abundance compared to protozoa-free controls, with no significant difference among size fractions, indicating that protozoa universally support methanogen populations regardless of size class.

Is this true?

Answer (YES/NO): NO